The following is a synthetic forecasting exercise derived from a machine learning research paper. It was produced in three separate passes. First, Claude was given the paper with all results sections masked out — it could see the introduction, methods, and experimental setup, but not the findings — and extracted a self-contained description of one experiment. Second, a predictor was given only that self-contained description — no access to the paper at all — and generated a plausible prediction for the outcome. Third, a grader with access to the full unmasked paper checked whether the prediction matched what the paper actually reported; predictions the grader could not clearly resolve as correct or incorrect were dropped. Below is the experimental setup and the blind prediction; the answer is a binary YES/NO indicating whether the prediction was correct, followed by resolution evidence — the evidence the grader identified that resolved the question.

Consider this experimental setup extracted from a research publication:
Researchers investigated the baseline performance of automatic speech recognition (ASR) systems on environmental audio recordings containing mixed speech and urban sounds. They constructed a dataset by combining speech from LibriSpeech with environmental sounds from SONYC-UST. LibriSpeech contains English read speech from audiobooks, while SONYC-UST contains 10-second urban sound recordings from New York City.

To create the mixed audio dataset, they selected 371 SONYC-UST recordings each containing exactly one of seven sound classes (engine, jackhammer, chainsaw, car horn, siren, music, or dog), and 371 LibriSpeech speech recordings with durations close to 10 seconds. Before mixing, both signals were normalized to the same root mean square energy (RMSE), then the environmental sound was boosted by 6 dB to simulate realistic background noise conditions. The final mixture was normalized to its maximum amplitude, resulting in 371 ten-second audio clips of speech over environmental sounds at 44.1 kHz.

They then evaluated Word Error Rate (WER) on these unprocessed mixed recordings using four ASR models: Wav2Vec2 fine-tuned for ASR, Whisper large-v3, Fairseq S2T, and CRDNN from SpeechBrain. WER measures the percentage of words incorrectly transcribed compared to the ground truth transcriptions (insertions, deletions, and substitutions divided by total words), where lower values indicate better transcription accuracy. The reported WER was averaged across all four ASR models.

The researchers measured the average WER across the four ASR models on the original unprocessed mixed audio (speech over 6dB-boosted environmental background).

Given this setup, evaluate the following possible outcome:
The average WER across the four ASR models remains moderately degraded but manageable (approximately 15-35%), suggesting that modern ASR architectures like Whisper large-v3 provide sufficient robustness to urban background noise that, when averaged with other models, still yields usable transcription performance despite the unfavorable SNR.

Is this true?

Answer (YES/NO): NO